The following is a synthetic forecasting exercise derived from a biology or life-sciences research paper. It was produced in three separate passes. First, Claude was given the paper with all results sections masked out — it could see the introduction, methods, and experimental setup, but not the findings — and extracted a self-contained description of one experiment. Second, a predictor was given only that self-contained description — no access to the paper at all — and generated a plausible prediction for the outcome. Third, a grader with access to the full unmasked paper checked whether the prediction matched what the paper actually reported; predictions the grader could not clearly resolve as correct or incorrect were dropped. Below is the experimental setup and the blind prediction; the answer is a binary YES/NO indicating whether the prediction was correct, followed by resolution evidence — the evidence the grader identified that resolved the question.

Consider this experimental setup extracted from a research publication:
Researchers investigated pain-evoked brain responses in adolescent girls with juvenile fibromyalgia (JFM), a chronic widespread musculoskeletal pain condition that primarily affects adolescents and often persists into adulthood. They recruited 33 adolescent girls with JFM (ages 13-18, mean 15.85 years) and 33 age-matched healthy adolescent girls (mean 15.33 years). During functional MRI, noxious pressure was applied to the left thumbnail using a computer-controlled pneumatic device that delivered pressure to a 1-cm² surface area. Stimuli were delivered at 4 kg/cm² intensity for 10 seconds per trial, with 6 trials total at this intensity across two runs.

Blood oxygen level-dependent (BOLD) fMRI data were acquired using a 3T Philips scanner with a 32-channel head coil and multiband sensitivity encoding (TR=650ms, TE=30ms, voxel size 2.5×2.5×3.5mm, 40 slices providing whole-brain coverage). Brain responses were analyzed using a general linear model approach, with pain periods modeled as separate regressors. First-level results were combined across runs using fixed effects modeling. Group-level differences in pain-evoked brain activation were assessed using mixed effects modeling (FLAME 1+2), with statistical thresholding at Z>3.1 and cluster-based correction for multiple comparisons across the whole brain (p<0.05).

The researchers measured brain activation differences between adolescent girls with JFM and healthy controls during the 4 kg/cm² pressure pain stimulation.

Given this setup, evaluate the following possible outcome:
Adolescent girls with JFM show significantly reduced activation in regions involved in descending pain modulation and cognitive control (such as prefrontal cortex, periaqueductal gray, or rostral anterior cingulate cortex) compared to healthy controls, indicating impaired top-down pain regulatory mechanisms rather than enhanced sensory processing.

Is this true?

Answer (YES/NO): NO